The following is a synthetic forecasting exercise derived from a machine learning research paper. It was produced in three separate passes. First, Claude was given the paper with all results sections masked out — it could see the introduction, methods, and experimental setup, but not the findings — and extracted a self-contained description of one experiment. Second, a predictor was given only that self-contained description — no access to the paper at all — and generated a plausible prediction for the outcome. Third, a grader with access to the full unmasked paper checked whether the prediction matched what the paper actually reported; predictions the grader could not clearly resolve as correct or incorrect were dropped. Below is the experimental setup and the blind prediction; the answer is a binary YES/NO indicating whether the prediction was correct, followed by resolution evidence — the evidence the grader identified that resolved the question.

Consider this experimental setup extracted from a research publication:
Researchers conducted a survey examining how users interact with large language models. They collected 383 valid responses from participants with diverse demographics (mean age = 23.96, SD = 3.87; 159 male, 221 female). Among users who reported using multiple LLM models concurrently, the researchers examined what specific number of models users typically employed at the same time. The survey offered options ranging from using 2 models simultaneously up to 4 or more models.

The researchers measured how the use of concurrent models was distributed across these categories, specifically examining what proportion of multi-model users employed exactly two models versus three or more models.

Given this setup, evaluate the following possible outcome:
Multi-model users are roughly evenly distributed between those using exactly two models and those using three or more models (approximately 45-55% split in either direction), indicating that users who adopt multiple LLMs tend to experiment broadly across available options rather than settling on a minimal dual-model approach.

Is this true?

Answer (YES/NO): NO